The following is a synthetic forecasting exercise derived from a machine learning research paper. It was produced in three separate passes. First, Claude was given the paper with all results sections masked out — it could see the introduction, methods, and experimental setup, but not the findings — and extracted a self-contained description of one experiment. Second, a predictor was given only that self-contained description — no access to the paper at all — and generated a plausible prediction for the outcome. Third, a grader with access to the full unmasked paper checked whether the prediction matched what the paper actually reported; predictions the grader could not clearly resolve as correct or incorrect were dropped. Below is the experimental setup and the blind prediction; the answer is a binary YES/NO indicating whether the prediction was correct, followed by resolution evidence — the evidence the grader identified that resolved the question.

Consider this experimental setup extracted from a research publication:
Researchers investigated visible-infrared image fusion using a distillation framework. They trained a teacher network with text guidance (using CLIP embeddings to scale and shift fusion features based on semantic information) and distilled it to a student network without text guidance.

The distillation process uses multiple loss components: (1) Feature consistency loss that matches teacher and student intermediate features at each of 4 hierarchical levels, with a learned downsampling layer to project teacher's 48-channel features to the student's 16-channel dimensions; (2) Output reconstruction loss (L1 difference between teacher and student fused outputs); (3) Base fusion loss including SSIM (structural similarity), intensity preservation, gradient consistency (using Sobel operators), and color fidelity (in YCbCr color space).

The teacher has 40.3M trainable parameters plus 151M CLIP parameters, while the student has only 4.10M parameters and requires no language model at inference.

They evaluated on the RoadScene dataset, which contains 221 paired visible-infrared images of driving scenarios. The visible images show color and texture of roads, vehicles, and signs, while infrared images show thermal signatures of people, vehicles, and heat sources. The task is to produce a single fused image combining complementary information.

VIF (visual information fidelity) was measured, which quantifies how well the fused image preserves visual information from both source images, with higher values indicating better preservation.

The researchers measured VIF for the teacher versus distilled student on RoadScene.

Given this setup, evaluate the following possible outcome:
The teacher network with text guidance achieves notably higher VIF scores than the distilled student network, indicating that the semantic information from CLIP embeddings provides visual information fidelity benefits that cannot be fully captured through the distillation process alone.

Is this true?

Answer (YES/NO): NO